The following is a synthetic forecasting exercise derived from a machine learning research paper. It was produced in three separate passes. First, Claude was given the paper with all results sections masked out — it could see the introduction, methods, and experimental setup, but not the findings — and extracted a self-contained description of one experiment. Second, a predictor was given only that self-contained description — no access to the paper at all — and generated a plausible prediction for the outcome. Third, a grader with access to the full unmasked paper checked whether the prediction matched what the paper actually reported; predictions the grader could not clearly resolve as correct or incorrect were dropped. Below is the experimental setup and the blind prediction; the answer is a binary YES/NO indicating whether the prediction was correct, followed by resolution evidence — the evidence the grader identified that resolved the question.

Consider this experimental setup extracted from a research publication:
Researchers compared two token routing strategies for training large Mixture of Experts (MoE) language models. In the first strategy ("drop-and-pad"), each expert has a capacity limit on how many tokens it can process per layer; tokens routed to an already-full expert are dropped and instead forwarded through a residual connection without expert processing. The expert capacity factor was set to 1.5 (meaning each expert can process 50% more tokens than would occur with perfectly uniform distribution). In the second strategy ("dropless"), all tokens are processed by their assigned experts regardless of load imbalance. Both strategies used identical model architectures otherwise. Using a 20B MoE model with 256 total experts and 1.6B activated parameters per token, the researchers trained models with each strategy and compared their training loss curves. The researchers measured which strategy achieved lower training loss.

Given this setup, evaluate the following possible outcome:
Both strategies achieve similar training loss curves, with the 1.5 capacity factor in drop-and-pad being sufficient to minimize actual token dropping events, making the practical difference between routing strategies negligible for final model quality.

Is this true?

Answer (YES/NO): NO